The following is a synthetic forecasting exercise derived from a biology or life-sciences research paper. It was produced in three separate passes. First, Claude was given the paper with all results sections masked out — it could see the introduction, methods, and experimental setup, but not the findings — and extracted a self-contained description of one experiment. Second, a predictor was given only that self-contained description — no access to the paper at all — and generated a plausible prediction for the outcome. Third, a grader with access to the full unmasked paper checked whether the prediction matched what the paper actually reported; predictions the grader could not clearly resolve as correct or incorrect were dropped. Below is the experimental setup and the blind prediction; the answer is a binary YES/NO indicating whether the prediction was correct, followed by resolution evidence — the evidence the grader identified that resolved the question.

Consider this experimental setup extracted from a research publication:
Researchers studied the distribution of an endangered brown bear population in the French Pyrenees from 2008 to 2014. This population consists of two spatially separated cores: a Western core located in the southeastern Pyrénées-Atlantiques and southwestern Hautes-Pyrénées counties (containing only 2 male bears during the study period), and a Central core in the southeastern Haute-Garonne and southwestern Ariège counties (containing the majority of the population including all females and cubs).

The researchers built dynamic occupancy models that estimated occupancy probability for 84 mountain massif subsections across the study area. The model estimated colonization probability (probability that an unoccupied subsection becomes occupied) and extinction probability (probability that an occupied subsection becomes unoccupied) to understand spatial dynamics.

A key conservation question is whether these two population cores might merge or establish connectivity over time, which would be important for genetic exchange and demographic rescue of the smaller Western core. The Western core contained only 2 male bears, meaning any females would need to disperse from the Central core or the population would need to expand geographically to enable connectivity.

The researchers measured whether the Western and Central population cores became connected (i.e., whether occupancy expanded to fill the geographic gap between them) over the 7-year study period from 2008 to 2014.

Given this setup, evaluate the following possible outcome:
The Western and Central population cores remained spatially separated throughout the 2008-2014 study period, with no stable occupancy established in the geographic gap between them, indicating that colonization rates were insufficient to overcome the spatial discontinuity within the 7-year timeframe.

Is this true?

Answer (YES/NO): YES